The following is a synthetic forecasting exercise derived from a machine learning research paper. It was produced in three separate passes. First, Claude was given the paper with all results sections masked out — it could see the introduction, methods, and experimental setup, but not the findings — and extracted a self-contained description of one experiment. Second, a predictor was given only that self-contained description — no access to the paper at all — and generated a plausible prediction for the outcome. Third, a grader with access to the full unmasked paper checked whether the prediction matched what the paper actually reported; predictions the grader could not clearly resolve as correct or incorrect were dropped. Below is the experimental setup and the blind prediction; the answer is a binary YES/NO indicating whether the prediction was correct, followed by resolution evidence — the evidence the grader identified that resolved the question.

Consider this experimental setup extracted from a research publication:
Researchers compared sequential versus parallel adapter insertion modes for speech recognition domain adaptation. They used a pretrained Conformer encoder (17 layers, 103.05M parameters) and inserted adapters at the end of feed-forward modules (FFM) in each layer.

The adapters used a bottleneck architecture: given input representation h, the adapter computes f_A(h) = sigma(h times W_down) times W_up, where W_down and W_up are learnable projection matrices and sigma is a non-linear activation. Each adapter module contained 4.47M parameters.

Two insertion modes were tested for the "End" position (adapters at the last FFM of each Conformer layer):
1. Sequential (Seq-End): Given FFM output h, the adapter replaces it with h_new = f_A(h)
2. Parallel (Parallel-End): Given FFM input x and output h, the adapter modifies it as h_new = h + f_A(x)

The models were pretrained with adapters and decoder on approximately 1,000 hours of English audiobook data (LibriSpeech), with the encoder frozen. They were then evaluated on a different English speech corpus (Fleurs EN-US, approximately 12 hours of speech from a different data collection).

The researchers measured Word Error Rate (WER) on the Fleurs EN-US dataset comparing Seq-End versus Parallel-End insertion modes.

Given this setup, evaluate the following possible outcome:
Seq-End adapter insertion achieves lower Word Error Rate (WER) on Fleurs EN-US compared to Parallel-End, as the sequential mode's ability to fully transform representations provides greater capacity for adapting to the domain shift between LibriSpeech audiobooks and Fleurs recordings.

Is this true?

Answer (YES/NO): YES